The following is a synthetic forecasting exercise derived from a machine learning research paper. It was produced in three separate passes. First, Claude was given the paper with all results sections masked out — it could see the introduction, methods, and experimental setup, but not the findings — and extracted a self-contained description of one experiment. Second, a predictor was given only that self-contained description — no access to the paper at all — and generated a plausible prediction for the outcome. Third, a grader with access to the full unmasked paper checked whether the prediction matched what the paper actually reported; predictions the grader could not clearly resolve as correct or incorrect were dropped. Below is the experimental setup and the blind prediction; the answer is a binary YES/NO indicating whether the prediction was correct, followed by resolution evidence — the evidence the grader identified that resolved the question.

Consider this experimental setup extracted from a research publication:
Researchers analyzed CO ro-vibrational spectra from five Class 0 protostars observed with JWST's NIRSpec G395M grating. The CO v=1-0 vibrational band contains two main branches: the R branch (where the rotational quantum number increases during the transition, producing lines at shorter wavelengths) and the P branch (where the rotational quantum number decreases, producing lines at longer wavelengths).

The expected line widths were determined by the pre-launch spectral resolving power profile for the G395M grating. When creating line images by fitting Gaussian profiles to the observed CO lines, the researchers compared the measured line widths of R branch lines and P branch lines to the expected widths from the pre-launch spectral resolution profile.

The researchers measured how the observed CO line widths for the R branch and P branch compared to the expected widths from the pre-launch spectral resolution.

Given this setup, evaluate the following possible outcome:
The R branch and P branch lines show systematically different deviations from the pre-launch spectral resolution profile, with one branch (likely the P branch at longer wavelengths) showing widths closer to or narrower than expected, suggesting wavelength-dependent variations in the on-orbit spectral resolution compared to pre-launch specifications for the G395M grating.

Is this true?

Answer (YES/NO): NO